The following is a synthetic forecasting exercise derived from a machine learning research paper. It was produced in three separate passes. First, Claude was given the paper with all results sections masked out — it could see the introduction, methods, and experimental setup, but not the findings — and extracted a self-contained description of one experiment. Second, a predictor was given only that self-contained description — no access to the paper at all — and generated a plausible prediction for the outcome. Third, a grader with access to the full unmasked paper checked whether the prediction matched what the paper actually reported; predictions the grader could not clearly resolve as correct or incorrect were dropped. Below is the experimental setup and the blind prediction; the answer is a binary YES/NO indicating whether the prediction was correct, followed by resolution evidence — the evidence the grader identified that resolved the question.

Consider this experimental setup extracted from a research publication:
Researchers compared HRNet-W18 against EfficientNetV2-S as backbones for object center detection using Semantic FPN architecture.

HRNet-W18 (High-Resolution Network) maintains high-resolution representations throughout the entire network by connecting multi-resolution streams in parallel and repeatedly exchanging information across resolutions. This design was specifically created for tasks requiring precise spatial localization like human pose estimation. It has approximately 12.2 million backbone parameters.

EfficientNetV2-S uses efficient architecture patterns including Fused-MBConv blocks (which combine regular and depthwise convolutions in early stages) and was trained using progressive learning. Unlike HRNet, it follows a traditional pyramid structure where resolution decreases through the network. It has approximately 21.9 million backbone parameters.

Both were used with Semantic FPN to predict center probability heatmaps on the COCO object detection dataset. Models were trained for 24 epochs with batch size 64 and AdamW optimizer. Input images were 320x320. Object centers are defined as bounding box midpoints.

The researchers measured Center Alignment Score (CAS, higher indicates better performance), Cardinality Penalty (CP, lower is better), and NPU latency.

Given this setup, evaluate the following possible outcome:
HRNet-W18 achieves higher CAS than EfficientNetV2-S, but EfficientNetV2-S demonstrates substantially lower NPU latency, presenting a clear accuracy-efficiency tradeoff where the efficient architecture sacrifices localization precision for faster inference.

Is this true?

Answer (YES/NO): NO